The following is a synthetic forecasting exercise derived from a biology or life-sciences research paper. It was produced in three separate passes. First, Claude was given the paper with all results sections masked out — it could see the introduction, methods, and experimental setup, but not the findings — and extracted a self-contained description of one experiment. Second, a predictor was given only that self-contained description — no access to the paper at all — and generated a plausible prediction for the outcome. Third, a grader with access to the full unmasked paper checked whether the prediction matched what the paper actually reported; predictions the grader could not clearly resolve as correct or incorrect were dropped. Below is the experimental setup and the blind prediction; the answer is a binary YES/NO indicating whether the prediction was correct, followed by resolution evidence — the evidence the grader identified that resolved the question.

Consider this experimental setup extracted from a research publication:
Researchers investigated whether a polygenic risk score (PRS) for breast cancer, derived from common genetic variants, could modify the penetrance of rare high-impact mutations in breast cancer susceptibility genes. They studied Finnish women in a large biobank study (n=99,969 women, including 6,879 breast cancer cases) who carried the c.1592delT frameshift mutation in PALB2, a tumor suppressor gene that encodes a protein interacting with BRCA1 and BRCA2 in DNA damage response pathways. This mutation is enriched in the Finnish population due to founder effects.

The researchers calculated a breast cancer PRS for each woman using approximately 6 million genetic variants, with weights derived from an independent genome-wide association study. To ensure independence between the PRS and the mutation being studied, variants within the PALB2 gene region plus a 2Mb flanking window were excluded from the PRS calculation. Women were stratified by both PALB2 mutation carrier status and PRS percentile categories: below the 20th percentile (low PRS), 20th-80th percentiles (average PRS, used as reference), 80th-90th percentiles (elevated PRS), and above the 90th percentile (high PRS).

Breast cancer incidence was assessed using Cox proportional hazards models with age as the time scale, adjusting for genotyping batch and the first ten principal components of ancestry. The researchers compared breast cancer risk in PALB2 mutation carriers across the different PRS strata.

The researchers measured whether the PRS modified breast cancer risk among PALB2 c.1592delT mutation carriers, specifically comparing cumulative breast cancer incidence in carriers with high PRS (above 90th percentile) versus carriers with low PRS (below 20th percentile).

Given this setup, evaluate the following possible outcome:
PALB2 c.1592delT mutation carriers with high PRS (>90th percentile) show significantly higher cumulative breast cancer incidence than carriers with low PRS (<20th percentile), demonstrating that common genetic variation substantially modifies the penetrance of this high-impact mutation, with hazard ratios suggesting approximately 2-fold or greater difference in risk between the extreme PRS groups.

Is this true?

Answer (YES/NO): YES